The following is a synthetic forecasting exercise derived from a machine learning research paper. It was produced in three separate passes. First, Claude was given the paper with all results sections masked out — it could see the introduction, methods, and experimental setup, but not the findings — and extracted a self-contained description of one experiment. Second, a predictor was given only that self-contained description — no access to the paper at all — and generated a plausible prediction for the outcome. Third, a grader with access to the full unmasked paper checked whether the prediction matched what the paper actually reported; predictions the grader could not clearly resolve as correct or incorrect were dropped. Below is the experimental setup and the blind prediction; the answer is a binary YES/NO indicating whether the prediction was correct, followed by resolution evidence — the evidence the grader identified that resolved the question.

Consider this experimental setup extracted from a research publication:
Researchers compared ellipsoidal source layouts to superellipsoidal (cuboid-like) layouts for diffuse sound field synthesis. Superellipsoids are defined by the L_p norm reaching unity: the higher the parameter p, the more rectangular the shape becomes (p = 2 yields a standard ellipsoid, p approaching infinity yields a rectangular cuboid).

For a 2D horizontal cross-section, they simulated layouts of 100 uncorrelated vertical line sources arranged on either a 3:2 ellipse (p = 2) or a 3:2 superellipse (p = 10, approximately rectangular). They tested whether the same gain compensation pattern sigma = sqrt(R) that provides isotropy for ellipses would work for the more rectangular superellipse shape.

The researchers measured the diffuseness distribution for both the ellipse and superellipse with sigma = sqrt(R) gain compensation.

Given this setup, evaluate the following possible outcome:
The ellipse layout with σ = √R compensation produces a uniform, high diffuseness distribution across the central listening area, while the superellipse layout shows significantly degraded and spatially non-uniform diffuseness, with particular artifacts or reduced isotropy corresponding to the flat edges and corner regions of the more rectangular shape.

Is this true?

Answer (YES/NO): NO